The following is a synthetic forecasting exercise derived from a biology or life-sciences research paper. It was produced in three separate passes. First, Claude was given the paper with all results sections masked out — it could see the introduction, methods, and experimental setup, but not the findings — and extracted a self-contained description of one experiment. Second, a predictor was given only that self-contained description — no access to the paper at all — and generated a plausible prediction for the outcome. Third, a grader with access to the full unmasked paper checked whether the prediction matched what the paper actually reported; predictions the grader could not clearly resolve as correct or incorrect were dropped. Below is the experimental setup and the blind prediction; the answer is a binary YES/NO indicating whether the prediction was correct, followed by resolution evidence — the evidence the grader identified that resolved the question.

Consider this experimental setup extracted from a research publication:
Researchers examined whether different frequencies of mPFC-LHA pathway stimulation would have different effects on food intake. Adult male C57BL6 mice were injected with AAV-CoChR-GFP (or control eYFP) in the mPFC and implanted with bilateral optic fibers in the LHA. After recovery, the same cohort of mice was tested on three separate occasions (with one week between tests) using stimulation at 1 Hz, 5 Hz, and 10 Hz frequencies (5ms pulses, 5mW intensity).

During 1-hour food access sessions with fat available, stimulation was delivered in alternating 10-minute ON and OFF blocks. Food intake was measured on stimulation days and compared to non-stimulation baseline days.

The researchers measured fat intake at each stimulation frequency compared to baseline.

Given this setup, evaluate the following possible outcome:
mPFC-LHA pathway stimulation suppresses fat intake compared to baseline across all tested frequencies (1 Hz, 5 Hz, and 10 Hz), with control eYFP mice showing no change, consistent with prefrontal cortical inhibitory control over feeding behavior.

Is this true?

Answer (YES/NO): NO